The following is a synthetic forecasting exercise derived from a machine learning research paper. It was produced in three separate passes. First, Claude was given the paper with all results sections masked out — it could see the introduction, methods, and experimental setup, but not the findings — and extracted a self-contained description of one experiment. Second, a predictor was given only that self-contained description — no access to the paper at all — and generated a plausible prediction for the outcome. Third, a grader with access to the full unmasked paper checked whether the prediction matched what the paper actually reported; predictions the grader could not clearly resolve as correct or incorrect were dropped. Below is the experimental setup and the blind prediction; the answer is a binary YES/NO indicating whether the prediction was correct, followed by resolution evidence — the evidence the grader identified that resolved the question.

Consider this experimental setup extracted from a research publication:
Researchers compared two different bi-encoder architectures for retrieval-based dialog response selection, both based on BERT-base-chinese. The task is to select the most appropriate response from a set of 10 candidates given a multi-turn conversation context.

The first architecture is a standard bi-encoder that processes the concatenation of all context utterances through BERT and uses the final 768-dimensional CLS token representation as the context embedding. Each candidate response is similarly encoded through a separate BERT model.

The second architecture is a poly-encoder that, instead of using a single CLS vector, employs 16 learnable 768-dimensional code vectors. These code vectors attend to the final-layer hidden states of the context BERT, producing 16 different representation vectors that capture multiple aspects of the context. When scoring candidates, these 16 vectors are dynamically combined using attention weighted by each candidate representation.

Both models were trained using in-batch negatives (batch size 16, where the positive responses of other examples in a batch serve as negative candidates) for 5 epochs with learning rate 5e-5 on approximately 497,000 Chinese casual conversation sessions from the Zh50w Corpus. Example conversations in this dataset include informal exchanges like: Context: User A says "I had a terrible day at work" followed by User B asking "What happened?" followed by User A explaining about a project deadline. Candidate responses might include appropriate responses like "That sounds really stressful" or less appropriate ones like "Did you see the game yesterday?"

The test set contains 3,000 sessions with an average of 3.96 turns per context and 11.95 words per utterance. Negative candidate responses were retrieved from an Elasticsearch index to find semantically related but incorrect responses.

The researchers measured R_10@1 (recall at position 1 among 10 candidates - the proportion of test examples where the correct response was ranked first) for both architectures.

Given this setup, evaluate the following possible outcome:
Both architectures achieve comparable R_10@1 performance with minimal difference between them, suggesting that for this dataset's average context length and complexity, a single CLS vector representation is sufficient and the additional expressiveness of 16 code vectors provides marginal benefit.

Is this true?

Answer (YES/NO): YES